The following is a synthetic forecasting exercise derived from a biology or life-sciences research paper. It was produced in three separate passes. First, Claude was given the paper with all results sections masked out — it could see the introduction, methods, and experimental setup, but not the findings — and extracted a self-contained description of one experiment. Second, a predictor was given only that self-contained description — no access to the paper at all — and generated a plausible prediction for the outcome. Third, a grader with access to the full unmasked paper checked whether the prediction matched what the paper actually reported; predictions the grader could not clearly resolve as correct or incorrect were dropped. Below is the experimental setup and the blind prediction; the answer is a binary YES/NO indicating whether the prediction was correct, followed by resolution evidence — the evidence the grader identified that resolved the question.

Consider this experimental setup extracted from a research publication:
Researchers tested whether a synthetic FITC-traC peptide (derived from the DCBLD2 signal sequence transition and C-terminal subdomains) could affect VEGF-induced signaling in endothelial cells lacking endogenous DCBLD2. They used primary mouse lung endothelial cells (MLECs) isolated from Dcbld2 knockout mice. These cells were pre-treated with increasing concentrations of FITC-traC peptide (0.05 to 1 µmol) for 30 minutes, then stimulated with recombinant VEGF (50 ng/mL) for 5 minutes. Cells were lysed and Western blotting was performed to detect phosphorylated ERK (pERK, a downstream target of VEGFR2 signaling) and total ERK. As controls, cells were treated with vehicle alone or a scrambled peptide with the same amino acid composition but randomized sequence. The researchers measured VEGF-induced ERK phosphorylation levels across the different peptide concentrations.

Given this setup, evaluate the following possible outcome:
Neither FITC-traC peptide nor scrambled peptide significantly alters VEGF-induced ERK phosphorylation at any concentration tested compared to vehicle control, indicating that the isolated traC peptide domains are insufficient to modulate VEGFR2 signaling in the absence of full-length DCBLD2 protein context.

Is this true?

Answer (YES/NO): NO